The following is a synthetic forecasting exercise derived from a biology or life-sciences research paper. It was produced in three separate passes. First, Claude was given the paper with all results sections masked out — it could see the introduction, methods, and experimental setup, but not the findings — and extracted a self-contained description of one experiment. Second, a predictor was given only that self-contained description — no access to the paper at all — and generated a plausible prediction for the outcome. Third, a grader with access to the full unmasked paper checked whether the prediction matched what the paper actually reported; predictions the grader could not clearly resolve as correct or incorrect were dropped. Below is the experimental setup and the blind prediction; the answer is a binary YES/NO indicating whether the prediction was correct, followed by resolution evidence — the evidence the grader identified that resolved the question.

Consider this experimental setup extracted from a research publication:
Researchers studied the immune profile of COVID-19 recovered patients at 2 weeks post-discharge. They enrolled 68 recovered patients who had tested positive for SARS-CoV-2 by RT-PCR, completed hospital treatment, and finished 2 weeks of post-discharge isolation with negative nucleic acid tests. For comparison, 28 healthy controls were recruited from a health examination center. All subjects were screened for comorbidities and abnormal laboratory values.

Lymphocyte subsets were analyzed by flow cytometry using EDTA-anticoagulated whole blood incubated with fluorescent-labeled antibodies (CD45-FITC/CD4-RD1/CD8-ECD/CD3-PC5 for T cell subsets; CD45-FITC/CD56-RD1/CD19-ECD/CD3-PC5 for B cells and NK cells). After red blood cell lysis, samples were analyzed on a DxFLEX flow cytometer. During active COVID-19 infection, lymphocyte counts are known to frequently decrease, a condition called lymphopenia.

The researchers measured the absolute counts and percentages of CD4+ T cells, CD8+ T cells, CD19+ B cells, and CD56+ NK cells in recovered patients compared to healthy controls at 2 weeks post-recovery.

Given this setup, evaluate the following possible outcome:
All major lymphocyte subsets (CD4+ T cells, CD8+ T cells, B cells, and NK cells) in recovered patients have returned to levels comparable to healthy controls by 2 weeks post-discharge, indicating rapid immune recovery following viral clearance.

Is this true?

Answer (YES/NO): NO